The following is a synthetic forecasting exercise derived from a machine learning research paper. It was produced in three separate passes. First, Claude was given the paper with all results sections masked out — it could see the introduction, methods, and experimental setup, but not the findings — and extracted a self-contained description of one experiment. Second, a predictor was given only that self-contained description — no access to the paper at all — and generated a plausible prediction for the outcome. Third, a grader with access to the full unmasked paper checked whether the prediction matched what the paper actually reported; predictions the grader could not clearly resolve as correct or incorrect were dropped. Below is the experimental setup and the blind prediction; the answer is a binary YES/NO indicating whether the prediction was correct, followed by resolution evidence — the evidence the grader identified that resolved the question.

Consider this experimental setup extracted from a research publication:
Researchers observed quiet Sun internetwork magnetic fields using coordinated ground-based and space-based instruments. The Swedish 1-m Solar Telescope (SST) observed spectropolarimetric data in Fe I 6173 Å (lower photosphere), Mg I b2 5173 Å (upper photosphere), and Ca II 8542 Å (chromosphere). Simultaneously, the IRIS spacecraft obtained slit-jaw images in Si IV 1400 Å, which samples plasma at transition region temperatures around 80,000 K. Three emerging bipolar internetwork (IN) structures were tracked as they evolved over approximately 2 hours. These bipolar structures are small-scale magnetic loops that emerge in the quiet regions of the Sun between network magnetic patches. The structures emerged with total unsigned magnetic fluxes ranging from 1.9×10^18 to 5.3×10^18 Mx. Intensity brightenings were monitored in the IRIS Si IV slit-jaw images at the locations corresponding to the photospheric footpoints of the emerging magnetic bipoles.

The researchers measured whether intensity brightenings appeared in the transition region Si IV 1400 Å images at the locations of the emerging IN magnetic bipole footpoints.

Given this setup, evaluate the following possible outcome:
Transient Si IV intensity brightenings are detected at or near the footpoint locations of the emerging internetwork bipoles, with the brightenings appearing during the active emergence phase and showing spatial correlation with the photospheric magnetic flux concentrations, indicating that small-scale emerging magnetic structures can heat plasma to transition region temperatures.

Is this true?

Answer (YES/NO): YES